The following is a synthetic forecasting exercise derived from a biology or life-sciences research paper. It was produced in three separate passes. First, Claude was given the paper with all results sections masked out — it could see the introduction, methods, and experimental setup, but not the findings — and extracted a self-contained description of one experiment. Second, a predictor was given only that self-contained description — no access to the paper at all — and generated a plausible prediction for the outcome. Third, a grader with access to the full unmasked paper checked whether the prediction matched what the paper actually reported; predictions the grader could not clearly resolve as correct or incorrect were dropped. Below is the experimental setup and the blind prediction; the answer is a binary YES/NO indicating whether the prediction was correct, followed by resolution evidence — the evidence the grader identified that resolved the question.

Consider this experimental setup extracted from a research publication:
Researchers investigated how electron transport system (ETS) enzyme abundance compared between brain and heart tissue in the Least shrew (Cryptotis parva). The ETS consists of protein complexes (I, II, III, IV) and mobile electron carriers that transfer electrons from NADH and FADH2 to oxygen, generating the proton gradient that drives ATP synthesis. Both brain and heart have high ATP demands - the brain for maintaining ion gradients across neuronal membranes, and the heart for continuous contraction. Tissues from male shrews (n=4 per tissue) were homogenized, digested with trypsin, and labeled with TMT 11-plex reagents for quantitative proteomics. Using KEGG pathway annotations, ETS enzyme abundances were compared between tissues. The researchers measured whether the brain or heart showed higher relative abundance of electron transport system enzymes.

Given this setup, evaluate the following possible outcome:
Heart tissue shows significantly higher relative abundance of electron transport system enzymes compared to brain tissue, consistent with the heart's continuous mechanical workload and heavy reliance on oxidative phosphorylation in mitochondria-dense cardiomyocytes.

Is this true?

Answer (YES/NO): YES